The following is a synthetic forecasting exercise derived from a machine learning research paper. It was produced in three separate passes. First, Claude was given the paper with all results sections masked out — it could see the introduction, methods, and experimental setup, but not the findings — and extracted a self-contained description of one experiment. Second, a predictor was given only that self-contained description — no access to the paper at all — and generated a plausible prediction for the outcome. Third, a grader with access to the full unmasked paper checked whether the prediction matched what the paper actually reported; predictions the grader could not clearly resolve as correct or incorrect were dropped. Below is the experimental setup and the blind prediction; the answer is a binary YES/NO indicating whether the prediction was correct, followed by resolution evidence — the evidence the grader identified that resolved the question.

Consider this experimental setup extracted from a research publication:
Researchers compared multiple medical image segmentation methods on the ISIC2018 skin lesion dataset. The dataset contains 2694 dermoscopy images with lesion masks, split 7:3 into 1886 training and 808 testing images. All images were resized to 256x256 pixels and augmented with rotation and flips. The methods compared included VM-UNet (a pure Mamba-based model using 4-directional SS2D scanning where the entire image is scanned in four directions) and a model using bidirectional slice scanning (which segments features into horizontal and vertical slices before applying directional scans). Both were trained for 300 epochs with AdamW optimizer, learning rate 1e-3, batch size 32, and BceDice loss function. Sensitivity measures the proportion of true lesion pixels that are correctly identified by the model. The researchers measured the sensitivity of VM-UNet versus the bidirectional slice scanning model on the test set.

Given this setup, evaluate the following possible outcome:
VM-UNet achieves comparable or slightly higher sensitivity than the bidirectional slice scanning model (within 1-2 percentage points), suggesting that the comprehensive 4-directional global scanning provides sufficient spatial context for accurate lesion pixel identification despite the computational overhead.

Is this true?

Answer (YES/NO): YES